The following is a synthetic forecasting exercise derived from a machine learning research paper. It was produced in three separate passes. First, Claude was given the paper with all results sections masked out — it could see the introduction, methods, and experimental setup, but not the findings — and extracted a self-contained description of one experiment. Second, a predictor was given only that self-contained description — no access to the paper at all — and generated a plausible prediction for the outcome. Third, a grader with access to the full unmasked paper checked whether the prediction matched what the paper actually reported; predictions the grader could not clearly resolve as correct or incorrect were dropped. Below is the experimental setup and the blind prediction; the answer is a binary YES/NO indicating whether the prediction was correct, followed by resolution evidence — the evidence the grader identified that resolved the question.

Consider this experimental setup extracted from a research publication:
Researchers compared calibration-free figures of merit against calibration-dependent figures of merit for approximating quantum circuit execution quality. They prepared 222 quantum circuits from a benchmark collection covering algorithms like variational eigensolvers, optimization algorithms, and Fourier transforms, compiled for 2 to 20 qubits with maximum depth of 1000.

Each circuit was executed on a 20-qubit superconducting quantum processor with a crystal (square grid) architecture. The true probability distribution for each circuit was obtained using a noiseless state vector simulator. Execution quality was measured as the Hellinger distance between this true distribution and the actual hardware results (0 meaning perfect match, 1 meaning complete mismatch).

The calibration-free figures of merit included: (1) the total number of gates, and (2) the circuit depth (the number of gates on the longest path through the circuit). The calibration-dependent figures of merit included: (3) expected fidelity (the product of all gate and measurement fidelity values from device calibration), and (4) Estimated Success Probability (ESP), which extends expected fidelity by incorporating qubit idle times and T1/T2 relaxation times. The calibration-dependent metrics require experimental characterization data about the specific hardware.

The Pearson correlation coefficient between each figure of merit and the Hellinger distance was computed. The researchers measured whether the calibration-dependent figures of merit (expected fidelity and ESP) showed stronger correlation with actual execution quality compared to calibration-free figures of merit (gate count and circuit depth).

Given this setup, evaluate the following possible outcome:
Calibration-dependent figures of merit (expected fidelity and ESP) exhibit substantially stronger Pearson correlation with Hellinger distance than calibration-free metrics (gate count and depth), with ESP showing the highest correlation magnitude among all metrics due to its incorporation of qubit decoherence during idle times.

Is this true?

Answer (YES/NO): NO